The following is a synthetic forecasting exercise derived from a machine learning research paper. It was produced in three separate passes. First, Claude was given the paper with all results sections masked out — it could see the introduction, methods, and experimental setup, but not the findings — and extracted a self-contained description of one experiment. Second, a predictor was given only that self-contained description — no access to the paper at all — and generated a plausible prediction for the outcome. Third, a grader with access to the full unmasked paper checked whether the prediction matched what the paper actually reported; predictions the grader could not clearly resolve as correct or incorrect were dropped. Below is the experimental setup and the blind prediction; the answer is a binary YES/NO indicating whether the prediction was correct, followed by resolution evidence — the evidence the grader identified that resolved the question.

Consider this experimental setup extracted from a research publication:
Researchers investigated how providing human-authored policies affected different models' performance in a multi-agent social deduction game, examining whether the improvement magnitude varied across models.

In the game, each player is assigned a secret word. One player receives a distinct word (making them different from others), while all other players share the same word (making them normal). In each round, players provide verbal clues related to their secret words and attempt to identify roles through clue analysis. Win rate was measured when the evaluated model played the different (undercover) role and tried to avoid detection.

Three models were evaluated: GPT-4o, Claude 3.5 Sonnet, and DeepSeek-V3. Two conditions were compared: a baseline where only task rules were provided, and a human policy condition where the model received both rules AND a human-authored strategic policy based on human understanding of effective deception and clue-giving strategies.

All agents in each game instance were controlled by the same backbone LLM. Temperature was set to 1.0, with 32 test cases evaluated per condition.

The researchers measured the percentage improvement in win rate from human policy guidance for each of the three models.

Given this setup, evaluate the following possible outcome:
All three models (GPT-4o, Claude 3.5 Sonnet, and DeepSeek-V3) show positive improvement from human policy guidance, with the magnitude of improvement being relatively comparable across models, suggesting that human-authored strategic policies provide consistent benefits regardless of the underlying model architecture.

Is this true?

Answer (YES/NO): NO